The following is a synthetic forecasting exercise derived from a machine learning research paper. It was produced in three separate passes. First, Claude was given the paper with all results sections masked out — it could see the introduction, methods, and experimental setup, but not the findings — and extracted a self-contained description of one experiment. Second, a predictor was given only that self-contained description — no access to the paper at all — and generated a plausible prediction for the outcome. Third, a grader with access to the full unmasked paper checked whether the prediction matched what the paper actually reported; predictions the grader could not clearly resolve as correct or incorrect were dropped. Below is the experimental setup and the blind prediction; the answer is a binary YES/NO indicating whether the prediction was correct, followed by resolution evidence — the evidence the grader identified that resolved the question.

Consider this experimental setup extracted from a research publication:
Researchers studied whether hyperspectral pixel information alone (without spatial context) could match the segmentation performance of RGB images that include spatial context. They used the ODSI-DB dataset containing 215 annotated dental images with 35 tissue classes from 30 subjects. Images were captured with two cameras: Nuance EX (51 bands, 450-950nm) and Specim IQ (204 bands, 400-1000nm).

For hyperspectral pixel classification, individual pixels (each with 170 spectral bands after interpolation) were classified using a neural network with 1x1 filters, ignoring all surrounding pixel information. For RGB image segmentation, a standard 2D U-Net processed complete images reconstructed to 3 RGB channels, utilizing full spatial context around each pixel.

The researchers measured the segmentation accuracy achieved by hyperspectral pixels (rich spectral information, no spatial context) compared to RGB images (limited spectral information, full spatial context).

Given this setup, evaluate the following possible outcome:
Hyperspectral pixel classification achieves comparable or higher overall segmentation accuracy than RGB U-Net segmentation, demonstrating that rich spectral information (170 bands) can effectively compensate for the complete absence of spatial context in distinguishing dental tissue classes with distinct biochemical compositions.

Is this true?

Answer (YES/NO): NO